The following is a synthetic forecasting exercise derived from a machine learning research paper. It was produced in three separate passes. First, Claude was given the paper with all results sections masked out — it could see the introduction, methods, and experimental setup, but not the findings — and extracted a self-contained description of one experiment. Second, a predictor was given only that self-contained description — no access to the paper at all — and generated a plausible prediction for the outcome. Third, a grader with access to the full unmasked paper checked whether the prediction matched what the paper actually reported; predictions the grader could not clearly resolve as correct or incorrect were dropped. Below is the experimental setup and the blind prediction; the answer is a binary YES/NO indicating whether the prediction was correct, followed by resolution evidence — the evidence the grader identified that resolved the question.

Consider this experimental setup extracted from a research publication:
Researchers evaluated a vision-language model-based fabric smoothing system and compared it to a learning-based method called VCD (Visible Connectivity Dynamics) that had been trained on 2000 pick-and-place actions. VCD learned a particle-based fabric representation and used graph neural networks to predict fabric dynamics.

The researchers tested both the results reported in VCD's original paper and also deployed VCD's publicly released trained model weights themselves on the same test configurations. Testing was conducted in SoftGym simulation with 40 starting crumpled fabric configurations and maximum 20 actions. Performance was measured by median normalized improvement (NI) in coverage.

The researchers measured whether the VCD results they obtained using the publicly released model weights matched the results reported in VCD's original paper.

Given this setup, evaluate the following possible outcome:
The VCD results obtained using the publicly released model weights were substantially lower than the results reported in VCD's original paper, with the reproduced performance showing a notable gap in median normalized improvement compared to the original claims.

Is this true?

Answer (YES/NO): YES